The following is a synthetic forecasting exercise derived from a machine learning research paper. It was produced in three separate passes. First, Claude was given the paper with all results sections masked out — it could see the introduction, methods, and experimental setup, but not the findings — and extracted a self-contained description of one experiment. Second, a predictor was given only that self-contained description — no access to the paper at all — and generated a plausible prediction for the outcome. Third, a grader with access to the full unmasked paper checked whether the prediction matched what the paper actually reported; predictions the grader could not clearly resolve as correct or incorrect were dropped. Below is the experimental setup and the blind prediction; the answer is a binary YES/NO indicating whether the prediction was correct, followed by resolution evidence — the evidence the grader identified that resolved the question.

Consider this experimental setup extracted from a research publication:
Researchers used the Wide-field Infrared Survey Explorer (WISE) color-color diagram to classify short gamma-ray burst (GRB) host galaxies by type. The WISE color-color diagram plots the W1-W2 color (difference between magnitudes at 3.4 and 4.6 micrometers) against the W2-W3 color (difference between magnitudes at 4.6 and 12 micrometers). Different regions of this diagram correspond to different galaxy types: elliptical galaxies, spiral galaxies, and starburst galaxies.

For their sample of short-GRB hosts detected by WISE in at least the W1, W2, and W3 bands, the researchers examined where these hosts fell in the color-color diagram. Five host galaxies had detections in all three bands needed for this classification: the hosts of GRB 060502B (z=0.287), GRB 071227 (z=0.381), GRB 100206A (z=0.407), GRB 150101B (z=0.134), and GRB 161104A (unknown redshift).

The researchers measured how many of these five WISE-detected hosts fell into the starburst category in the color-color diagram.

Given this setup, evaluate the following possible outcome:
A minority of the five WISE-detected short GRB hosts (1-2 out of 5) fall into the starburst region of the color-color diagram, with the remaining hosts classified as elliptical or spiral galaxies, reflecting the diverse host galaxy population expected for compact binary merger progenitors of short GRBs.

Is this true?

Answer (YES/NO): YES